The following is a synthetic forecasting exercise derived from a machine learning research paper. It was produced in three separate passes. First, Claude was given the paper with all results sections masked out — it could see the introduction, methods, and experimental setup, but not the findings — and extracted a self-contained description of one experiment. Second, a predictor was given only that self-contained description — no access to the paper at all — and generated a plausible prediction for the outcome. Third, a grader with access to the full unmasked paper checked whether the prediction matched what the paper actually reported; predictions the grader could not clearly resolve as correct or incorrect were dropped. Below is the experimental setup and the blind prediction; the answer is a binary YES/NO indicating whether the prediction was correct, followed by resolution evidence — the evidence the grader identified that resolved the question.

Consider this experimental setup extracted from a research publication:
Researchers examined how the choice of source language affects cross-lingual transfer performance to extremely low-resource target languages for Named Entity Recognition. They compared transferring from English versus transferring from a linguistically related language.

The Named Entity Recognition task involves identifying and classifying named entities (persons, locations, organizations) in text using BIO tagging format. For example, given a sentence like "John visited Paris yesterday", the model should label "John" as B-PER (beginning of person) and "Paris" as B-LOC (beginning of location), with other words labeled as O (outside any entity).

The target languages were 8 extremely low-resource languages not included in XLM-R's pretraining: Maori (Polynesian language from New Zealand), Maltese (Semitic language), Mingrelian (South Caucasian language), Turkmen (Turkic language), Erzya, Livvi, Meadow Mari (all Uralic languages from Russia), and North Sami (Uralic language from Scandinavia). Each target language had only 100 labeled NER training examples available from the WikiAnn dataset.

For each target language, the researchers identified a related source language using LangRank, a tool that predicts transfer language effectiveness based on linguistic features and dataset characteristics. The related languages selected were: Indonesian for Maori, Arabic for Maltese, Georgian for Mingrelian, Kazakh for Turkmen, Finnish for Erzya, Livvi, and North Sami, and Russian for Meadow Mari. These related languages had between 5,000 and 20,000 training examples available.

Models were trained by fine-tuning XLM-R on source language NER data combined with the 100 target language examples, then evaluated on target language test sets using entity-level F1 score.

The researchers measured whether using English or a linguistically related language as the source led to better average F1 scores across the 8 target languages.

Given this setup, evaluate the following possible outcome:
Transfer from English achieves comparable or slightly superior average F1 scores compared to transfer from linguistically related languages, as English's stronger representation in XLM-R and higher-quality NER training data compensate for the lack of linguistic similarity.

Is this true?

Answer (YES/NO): NO